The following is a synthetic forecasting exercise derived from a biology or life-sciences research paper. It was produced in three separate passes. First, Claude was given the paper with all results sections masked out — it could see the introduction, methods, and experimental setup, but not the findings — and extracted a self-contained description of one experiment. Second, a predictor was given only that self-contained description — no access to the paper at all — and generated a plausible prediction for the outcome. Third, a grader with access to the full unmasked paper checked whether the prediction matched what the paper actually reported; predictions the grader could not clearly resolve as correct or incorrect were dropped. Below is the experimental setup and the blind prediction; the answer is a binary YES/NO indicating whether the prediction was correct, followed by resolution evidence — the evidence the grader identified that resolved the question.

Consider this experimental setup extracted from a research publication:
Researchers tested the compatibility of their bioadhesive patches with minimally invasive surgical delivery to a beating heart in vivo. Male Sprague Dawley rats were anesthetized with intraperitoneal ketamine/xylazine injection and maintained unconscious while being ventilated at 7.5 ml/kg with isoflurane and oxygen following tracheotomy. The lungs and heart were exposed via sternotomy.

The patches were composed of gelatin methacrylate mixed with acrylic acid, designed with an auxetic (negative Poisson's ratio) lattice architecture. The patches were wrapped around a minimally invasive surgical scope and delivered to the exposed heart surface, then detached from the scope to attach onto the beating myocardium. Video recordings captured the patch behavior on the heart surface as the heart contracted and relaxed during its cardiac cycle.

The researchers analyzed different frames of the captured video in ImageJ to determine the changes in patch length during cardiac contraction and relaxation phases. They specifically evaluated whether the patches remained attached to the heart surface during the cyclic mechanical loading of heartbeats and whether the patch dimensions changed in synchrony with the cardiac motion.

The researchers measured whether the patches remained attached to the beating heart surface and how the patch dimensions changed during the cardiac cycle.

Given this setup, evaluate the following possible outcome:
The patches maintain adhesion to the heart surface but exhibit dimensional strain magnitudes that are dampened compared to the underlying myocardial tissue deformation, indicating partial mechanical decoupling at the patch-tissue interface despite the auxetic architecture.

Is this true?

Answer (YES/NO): NO